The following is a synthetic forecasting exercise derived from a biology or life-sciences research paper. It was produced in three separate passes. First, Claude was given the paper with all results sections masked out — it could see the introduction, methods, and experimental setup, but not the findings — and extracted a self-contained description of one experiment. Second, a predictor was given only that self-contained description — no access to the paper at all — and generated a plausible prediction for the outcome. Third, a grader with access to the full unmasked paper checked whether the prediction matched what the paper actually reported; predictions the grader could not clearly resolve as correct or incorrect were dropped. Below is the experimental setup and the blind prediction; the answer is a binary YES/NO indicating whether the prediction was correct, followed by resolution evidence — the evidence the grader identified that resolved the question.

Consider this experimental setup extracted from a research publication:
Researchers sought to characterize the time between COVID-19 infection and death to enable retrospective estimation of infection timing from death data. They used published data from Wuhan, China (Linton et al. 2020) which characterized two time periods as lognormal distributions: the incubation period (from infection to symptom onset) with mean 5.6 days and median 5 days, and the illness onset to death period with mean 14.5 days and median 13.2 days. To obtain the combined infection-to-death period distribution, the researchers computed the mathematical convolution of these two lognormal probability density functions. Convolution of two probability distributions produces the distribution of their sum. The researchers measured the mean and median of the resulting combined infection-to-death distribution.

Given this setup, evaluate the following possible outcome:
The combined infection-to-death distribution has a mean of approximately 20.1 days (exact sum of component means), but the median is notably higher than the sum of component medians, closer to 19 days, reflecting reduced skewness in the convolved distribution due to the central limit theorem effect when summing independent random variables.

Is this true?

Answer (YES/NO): YES